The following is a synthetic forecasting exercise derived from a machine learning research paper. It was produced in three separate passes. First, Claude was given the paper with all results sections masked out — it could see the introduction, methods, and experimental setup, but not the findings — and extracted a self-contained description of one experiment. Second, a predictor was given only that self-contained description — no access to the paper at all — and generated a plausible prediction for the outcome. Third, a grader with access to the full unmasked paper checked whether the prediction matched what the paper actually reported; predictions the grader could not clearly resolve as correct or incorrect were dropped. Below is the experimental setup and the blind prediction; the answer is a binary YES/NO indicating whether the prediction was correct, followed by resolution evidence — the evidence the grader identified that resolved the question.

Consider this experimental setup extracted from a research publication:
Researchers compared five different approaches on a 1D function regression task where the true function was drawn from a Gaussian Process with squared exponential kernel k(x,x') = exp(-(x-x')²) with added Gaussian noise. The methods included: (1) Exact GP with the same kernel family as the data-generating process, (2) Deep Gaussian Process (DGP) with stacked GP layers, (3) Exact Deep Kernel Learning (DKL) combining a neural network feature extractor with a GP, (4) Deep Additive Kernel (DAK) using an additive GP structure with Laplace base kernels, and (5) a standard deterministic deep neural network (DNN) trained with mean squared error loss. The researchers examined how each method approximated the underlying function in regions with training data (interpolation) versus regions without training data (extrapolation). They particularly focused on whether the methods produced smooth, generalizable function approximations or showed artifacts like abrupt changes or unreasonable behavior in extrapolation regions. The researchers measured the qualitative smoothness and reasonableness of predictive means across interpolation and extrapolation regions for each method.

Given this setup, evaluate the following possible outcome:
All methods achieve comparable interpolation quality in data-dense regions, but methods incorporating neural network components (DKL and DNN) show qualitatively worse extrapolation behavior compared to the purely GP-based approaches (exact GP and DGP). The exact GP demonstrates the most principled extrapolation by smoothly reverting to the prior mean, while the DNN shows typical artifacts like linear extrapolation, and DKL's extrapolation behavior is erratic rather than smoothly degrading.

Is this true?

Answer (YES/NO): NO